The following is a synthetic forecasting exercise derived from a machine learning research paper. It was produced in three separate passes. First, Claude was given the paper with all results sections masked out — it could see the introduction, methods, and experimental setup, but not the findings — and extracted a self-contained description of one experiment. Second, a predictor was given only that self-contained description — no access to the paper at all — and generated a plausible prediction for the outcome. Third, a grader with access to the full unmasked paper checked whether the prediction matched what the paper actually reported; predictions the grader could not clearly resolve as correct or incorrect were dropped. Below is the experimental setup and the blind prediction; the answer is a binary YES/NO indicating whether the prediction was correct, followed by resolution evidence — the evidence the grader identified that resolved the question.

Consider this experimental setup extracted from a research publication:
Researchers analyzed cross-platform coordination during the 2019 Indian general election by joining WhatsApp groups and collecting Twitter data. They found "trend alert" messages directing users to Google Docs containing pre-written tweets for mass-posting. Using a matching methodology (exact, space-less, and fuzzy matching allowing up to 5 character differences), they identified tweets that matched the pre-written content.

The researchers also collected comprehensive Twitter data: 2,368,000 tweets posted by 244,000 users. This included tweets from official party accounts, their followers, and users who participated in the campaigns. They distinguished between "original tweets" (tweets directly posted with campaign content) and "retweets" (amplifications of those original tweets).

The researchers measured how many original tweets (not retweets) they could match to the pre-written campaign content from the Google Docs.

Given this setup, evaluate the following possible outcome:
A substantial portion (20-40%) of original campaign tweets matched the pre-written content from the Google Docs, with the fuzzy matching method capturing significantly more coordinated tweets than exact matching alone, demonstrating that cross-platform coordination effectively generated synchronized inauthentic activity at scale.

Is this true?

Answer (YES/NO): NO